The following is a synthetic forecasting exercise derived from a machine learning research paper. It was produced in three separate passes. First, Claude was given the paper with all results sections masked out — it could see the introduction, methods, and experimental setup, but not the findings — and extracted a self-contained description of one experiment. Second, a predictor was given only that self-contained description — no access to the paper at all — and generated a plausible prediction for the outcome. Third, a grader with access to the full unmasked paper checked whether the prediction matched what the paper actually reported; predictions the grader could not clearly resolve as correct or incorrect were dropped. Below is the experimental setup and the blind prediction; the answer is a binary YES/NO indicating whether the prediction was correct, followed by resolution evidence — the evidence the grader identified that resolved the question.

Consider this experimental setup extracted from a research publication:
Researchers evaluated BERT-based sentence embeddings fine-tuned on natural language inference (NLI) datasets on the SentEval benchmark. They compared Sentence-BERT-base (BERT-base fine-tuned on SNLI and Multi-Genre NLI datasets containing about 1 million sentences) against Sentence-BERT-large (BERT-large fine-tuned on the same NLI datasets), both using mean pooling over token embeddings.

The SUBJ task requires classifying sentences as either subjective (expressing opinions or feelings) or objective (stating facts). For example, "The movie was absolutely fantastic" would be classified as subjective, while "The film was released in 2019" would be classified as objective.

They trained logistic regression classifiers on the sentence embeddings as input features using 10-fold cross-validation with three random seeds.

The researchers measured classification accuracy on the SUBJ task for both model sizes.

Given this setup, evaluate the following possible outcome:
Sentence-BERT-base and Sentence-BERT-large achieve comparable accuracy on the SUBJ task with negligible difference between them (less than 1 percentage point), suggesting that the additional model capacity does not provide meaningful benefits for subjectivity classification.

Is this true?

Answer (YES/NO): YES